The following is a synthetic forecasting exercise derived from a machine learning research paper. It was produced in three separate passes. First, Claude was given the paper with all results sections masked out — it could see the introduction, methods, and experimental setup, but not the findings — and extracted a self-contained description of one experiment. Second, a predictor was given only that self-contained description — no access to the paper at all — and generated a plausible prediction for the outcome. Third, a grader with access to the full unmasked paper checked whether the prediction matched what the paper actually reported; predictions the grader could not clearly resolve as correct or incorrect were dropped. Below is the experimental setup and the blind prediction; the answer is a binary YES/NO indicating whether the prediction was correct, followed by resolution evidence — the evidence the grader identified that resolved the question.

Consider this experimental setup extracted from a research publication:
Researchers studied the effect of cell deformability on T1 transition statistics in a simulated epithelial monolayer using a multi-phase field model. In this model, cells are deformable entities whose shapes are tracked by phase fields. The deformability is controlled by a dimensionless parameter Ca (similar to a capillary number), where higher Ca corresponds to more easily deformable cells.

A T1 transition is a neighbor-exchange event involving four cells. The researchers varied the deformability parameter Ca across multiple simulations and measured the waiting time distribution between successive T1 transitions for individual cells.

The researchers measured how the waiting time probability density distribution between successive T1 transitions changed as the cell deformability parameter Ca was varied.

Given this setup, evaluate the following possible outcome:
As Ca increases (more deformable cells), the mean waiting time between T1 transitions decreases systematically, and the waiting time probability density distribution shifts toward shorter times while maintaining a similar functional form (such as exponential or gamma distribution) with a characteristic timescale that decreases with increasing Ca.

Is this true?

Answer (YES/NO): NO